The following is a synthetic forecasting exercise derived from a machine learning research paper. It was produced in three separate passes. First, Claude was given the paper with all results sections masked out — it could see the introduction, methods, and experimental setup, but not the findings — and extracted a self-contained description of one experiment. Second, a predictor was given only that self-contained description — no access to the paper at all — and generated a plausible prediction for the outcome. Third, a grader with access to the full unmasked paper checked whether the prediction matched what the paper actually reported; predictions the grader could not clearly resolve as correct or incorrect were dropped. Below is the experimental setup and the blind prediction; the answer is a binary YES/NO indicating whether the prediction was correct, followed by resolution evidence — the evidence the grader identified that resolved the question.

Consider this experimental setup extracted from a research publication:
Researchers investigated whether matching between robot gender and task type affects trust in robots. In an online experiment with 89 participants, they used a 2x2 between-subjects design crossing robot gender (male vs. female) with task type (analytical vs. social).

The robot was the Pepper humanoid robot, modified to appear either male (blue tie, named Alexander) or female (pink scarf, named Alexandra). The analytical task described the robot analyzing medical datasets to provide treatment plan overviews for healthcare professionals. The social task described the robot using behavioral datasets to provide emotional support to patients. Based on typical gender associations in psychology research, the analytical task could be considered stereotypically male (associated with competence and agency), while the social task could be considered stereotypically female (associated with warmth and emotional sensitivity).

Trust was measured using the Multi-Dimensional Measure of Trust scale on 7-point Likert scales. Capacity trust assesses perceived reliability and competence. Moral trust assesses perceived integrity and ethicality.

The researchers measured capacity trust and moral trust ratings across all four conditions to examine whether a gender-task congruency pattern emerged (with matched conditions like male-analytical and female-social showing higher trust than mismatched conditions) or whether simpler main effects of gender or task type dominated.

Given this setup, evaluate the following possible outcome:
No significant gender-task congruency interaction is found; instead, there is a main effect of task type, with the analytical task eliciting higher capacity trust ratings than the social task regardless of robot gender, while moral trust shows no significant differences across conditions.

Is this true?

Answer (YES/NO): YES